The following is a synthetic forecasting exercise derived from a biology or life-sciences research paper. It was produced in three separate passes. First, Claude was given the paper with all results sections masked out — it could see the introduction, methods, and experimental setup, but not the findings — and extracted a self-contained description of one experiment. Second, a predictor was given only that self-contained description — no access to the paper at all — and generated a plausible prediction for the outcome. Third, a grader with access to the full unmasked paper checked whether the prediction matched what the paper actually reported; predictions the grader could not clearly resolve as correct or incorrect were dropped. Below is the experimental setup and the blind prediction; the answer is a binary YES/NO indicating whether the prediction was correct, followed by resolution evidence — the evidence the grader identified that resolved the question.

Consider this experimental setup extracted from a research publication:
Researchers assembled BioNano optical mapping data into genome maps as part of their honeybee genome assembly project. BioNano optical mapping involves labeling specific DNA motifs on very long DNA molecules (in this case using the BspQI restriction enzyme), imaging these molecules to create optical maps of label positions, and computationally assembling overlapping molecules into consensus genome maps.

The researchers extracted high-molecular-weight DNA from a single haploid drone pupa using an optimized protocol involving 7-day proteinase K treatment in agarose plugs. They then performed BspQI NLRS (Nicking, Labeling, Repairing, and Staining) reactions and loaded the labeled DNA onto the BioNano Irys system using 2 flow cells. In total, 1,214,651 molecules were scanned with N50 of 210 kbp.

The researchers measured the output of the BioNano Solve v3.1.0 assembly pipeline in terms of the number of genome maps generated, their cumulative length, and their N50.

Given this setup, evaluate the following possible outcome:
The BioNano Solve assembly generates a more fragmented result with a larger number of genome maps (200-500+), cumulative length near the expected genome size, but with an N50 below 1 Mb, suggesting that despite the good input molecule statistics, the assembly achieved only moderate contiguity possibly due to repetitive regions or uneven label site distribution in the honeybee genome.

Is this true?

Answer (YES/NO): NO